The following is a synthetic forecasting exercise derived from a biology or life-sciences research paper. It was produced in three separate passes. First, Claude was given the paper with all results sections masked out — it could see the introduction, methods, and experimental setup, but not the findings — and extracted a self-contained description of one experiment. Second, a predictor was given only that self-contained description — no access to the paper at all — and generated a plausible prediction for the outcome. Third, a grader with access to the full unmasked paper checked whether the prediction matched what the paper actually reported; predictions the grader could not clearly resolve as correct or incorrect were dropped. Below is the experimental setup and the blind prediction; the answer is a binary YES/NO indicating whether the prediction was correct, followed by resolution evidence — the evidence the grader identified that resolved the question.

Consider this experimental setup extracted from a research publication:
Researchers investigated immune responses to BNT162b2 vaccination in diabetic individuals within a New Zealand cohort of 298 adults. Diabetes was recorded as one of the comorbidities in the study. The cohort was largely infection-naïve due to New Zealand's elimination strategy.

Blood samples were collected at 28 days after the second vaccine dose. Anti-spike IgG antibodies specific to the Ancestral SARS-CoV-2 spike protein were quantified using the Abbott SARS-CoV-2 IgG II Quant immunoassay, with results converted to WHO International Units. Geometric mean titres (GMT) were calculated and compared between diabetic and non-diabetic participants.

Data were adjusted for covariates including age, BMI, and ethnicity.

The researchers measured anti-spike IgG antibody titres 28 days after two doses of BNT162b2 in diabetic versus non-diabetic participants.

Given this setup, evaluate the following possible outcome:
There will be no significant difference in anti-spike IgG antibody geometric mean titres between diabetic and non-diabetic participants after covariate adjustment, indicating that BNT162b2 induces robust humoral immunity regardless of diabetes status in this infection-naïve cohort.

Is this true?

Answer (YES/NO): NO